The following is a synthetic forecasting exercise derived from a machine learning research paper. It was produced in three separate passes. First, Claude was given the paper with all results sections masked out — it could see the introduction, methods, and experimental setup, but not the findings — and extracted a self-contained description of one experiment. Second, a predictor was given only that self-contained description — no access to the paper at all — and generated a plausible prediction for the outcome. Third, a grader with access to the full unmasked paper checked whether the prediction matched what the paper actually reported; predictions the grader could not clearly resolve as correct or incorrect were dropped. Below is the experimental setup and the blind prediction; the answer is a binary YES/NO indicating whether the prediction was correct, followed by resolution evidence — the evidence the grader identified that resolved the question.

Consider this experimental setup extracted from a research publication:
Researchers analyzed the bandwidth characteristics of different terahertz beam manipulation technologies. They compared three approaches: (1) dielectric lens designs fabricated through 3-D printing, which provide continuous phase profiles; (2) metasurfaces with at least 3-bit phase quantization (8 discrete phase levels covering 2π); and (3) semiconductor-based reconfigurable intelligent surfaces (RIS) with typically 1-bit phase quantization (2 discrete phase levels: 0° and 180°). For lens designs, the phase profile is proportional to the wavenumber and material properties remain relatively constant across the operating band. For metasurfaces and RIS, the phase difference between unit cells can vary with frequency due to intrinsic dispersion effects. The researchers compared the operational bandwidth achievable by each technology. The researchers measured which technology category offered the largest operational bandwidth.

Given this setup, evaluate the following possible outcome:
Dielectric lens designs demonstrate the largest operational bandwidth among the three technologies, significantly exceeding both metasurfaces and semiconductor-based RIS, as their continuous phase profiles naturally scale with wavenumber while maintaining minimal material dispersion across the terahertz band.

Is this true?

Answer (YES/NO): YES